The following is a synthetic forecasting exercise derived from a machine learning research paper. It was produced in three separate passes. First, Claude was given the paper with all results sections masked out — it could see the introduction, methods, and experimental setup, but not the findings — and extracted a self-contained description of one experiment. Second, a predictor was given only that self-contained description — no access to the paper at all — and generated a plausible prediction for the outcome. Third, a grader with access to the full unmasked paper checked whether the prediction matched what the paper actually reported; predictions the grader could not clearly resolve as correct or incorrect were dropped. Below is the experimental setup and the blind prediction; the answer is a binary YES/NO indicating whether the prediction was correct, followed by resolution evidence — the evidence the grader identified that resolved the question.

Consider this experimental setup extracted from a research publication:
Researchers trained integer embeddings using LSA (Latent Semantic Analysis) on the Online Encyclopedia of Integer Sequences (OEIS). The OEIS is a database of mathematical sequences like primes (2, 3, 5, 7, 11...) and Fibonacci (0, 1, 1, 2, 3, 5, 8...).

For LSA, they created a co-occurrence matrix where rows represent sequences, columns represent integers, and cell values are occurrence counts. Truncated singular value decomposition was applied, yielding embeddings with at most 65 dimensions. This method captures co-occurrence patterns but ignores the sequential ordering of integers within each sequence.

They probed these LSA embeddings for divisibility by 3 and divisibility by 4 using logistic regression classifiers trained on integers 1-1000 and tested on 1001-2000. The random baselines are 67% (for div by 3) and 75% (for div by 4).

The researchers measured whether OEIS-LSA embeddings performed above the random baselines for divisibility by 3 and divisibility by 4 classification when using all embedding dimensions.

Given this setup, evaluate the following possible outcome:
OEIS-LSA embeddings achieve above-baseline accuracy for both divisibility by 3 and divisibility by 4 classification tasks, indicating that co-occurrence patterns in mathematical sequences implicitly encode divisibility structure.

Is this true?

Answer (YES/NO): NO